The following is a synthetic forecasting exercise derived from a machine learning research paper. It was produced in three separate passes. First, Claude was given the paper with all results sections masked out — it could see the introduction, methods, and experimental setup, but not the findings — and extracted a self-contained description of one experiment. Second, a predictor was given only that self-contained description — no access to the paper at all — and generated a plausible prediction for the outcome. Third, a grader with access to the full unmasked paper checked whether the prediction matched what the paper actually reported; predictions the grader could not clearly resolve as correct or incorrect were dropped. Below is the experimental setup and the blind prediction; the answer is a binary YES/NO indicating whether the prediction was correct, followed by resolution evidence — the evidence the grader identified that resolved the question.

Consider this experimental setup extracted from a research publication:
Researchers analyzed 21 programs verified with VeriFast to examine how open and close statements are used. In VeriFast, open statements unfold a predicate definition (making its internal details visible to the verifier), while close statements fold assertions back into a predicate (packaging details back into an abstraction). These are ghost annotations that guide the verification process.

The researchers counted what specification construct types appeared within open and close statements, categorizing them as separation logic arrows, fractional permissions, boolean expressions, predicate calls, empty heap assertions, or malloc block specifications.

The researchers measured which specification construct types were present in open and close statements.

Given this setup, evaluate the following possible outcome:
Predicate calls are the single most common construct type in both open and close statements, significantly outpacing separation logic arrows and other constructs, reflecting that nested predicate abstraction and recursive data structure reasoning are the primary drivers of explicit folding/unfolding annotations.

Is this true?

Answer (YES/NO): YES